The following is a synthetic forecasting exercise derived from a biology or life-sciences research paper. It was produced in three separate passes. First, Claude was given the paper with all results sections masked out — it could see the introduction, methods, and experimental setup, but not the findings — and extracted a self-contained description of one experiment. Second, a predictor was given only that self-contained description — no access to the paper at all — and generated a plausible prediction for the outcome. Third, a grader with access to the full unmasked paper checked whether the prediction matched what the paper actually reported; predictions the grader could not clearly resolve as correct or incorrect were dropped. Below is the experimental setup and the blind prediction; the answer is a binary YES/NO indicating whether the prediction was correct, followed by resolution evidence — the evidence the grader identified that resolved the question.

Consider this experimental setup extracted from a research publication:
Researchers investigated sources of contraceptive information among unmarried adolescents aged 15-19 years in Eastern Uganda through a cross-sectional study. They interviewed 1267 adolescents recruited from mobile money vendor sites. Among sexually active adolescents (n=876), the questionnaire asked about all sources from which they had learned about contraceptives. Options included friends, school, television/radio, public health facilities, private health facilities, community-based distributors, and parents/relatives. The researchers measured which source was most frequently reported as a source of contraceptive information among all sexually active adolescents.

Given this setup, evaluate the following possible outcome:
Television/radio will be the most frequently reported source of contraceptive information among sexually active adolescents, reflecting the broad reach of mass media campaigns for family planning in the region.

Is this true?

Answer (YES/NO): NO